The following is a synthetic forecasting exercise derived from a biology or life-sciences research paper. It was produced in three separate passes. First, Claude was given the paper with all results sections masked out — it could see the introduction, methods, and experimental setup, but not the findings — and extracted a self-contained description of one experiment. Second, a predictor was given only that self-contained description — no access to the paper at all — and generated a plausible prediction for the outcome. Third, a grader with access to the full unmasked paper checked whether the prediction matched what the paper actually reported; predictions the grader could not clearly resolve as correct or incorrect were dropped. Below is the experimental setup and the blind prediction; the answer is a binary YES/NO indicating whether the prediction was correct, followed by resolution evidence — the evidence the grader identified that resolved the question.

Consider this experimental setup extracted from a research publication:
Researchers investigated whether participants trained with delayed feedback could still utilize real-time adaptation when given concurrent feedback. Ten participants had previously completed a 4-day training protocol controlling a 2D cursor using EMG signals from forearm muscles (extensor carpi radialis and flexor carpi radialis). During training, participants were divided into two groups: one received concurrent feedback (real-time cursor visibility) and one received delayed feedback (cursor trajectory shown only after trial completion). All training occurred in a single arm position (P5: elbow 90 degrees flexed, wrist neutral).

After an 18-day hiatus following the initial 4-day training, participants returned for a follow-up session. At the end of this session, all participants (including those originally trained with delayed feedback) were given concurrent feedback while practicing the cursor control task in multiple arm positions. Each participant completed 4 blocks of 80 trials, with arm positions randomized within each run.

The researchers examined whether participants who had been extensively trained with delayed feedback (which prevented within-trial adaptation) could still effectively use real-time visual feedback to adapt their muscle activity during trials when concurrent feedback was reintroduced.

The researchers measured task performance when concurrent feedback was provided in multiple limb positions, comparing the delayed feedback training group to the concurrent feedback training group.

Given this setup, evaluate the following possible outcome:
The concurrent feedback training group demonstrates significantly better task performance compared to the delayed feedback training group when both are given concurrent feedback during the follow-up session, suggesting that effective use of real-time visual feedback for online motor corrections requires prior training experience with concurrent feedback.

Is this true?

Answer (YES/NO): NO